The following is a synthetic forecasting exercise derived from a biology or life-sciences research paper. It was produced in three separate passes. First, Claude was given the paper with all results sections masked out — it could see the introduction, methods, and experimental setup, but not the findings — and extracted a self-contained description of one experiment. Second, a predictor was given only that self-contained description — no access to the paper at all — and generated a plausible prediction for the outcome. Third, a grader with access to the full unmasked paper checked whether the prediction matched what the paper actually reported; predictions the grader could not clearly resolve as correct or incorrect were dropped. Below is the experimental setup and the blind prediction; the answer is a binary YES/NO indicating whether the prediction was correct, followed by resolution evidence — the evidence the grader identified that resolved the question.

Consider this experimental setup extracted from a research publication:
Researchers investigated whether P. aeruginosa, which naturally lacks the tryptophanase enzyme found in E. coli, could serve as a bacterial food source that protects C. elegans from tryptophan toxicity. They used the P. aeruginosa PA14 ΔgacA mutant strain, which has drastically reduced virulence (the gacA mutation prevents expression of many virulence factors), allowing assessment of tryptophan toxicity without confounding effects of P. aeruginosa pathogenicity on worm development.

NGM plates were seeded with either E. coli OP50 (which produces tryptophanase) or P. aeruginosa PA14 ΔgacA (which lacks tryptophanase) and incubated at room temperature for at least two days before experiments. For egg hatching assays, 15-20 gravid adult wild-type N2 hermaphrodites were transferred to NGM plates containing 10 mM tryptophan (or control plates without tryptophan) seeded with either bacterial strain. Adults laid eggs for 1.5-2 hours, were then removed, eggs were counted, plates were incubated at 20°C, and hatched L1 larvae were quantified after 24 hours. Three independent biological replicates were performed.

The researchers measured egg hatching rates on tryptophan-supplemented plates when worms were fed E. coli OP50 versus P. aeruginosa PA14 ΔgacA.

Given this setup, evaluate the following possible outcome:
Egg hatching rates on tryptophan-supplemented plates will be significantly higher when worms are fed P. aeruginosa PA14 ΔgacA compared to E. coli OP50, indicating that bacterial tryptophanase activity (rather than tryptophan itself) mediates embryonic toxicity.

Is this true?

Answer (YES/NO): YES